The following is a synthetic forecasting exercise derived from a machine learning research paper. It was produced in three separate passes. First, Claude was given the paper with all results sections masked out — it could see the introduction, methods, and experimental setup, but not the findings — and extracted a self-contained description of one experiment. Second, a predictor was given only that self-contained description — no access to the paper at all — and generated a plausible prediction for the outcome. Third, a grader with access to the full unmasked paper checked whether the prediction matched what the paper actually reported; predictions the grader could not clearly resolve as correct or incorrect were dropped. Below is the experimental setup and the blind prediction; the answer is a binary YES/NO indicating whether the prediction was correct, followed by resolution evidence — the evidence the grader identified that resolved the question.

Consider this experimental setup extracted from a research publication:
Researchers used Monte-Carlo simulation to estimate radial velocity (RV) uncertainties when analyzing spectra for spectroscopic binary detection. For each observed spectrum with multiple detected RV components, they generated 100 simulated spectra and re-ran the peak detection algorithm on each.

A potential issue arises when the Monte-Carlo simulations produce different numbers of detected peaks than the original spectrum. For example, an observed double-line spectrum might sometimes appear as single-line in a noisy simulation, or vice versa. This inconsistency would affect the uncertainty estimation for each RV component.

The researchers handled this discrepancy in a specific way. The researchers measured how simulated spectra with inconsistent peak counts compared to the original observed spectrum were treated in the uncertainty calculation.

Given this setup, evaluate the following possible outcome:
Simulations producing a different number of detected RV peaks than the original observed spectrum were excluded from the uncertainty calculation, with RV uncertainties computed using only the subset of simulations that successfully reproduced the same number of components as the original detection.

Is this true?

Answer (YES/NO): YES